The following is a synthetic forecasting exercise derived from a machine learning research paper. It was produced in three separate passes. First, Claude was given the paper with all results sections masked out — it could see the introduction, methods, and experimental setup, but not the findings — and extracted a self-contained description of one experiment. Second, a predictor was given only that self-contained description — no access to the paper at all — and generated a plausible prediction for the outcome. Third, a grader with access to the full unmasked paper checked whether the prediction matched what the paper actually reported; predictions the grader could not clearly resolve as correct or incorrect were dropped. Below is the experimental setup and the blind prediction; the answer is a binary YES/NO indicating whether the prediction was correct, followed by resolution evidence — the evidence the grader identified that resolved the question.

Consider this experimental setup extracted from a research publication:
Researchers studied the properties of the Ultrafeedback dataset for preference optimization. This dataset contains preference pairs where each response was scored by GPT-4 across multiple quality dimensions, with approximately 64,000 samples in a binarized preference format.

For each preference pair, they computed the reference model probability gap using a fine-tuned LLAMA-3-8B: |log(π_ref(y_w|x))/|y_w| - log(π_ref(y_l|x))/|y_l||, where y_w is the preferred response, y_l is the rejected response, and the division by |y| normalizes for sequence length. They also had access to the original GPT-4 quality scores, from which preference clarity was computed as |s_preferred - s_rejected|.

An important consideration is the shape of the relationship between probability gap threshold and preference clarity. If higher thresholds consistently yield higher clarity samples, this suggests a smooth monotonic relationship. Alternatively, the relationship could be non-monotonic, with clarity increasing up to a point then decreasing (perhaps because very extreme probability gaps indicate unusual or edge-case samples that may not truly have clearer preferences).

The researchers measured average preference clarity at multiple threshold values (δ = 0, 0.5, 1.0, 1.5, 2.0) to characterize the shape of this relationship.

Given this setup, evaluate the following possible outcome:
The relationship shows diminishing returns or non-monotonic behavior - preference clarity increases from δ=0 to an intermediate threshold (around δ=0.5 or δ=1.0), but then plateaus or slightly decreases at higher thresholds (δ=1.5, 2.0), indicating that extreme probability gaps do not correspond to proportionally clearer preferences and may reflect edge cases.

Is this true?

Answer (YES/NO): NO